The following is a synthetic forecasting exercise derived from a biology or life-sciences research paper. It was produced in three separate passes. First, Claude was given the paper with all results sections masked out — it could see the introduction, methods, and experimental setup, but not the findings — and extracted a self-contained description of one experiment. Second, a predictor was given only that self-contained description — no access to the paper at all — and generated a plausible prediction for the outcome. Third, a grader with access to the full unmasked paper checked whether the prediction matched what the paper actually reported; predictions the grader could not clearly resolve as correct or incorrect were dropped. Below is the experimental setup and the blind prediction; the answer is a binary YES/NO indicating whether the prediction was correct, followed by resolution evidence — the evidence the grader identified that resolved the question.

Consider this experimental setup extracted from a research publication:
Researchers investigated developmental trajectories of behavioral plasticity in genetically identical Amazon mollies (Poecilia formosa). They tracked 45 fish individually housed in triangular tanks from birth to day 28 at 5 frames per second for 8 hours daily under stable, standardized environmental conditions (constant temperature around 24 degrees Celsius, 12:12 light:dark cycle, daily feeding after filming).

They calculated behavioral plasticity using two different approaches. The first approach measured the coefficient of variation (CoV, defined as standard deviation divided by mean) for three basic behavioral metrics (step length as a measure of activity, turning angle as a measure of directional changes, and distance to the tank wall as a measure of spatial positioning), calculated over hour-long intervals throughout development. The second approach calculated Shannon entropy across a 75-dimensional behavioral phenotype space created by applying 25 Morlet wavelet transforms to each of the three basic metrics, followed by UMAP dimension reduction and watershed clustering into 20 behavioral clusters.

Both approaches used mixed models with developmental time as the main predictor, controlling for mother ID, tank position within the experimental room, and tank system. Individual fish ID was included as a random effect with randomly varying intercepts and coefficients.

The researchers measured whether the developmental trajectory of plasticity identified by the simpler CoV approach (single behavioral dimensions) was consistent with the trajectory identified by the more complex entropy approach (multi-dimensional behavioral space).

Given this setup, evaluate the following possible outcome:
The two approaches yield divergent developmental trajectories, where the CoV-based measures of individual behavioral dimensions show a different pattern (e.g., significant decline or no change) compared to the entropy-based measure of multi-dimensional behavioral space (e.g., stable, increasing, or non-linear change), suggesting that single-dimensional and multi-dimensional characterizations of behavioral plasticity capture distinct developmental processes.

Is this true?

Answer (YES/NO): NO